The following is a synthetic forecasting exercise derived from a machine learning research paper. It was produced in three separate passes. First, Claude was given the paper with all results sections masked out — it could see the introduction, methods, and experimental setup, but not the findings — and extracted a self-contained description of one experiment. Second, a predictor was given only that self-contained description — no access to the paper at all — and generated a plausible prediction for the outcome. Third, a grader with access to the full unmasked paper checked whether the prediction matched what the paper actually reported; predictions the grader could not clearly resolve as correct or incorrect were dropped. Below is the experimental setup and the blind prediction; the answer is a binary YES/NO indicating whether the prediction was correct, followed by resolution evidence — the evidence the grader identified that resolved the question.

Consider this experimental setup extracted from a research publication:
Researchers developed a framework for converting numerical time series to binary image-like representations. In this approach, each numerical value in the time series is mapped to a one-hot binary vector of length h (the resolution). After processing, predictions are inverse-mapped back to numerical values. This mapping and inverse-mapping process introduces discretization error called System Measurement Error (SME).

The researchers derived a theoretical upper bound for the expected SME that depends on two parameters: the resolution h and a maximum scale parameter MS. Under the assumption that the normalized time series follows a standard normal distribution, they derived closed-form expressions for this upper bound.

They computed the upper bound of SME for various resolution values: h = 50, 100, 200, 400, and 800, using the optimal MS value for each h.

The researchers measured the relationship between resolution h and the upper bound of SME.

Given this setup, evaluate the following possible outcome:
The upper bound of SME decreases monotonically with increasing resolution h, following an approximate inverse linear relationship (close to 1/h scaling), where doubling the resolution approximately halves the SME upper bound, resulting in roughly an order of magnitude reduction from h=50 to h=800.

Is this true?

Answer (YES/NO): YES